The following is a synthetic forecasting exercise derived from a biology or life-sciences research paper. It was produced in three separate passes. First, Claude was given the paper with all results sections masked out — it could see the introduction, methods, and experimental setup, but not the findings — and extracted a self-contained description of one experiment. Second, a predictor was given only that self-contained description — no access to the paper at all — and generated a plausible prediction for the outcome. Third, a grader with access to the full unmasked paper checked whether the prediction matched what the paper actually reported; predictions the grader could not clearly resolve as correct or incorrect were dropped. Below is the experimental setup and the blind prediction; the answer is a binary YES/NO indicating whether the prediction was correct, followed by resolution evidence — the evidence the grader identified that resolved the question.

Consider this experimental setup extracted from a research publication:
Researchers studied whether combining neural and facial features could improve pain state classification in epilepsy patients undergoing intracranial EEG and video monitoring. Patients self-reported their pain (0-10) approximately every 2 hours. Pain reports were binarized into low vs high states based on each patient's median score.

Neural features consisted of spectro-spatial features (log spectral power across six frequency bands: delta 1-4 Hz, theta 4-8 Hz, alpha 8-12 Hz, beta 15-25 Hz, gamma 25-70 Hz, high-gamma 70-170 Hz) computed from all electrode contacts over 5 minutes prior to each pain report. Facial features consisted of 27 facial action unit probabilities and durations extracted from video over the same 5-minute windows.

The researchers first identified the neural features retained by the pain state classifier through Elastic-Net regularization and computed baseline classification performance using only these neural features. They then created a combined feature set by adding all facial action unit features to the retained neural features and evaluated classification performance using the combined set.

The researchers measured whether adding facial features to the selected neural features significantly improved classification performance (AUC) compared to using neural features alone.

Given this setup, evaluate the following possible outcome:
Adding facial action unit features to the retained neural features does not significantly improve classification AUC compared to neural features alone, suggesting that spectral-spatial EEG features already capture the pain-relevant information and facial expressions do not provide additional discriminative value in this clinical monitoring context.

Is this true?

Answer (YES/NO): YES